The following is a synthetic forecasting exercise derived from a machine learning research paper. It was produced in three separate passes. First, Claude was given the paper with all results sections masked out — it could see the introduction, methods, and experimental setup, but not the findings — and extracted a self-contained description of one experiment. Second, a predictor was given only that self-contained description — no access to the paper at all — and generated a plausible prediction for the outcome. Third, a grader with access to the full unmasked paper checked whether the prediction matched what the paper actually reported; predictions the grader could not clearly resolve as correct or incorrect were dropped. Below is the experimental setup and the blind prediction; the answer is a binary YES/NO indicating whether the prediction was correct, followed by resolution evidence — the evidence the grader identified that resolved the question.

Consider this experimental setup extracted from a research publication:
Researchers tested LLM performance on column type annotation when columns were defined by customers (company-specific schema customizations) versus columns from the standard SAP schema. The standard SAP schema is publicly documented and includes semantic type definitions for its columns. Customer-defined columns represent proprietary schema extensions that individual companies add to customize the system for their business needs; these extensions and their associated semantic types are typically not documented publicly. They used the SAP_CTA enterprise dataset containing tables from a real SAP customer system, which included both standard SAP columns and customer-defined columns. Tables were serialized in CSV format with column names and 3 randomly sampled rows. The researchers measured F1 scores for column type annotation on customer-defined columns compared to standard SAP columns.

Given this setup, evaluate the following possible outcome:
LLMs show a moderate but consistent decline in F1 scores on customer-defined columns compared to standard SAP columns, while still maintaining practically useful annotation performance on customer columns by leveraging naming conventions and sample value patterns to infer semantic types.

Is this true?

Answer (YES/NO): NO